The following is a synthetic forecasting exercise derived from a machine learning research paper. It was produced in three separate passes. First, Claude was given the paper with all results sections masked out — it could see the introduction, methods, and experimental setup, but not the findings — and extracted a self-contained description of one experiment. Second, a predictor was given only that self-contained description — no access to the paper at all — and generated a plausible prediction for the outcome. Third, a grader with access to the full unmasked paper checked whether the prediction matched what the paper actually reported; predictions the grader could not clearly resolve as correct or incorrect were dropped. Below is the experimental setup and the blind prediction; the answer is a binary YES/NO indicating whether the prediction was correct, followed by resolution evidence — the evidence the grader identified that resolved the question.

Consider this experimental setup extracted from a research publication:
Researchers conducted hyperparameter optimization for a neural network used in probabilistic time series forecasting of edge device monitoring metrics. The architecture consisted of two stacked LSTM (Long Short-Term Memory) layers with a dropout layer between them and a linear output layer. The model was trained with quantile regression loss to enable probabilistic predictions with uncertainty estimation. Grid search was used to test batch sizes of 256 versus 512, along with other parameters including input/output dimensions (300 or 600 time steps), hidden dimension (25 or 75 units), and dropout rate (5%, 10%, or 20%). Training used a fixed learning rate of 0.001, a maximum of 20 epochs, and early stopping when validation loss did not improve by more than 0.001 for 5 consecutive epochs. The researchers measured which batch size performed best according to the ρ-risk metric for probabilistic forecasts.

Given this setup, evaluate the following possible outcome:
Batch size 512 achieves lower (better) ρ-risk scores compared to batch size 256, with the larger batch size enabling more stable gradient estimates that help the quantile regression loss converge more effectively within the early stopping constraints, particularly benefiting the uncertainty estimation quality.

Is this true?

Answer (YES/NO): NO